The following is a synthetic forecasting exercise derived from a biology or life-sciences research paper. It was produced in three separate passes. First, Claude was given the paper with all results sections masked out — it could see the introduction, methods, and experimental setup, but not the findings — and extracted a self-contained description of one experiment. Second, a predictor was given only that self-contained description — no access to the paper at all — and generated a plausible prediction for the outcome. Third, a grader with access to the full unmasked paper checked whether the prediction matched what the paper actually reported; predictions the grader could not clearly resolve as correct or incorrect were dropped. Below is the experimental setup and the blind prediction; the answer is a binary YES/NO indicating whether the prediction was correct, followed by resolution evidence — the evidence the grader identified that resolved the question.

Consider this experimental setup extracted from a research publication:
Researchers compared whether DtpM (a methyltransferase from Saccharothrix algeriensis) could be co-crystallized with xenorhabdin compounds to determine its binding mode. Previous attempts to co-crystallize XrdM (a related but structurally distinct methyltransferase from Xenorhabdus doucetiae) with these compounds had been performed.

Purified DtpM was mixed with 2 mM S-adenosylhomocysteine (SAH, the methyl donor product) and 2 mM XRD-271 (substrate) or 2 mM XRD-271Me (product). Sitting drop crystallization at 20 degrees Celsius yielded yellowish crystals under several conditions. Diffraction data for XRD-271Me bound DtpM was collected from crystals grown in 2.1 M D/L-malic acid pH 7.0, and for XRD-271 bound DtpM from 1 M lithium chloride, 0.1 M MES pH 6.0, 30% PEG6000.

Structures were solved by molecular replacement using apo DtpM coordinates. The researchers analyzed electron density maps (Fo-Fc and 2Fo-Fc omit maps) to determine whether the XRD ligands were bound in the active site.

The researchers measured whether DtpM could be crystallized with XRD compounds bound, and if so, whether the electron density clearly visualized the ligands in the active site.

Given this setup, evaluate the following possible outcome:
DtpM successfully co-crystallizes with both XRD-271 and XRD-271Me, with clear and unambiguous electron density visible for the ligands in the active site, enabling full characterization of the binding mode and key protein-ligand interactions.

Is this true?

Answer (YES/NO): YES